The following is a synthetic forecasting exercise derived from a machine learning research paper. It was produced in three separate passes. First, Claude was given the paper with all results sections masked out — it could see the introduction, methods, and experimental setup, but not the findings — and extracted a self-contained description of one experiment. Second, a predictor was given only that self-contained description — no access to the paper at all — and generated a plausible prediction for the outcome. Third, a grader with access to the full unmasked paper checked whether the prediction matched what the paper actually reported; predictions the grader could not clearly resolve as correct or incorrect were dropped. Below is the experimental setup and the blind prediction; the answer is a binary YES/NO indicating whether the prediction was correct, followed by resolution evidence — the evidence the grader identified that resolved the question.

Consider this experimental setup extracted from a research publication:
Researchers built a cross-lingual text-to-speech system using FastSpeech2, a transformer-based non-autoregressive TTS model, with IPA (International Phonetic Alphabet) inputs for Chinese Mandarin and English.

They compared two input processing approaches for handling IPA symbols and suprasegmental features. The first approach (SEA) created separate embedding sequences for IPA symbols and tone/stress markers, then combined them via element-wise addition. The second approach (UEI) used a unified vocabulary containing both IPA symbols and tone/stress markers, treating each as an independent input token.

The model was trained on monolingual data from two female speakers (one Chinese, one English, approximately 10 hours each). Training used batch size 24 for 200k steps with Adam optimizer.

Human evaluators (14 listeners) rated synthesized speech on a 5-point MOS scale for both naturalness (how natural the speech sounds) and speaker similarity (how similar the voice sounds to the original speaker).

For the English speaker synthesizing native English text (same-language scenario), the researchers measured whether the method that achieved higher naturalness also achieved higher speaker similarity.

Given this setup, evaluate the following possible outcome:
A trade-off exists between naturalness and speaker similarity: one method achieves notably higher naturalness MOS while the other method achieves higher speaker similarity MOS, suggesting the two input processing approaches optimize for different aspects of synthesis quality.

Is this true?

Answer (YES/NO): NO